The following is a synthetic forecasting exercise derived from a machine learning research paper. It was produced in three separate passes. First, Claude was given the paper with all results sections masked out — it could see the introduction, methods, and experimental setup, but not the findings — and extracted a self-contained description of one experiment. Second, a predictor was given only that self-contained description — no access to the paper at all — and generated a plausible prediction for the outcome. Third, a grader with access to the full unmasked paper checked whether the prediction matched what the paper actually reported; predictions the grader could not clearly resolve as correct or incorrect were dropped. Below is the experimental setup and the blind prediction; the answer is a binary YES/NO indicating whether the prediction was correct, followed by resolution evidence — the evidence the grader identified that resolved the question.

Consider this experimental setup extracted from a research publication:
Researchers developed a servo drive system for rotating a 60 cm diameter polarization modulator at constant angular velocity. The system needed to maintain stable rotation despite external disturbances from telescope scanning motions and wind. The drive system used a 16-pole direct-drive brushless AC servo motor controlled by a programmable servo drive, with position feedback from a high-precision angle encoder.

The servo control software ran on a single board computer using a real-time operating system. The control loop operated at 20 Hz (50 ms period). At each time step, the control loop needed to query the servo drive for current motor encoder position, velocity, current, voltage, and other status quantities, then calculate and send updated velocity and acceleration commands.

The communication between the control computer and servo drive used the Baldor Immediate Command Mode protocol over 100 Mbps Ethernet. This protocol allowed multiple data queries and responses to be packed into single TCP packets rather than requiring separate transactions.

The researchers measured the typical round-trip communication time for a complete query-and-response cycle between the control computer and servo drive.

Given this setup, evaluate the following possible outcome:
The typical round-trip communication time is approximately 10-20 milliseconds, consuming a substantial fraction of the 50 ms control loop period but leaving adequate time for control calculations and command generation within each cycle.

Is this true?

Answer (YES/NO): NO